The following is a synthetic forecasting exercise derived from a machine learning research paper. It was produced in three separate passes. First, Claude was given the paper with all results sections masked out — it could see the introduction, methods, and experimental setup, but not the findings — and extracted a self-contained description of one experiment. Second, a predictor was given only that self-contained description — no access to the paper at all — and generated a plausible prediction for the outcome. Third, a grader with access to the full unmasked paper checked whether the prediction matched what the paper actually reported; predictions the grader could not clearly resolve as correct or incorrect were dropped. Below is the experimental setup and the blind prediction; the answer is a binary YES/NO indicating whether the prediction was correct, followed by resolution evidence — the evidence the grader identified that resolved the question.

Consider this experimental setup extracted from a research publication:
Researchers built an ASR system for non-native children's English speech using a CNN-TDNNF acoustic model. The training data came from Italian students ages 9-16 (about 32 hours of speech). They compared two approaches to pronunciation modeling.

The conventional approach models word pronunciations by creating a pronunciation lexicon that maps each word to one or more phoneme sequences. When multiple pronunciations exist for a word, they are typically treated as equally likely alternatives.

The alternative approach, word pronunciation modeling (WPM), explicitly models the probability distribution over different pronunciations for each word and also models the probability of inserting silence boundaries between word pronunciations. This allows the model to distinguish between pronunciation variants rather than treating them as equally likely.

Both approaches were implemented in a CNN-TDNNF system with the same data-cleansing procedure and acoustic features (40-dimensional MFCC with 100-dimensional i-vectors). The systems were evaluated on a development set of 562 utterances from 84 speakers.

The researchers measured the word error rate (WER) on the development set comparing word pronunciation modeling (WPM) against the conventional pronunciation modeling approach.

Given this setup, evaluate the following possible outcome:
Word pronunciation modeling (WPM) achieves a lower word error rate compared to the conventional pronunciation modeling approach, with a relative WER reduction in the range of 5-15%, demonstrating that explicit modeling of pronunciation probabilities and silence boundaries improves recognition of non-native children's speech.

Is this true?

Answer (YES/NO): NO